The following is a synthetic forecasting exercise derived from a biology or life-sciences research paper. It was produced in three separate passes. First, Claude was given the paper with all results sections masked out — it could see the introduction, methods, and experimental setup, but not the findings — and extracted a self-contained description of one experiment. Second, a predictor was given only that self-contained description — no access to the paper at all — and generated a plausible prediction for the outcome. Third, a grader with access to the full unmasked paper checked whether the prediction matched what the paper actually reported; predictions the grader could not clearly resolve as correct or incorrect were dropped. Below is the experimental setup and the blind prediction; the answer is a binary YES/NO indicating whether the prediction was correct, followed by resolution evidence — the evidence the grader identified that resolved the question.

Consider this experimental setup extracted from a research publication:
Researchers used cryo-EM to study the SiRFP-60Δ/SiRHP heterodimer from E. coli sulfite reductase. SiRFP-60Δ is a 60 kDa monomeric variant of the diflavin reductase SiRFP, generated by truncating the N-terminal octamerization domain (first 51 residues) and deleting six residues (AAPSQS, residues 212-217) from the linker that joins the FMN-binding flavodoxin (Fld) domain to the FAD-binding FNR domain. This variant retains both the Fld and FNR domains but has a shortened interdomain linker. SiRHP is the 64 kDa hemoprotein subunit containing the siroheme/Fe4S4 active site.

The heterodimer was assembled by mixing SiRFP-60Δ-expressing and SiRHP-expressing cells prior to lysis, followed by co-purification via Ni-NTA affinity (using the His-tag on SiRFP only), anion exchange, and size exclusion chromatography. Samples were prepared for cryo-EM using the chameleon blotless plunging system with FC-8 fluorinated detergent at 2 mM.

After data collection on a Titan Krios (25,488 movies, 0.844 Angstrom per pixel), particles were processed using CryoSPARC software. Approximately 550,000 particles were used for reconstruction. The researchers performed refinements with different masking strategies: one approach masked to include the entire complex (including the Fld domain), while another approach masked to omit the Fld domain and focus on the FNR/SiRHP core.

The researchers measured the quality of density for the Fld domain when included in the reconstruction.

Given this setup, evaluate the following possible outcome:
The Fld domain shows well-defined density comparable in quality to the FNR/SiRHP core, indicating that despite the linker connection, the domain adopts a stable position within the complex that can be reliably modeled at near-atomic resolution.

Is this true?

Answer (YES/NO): NO